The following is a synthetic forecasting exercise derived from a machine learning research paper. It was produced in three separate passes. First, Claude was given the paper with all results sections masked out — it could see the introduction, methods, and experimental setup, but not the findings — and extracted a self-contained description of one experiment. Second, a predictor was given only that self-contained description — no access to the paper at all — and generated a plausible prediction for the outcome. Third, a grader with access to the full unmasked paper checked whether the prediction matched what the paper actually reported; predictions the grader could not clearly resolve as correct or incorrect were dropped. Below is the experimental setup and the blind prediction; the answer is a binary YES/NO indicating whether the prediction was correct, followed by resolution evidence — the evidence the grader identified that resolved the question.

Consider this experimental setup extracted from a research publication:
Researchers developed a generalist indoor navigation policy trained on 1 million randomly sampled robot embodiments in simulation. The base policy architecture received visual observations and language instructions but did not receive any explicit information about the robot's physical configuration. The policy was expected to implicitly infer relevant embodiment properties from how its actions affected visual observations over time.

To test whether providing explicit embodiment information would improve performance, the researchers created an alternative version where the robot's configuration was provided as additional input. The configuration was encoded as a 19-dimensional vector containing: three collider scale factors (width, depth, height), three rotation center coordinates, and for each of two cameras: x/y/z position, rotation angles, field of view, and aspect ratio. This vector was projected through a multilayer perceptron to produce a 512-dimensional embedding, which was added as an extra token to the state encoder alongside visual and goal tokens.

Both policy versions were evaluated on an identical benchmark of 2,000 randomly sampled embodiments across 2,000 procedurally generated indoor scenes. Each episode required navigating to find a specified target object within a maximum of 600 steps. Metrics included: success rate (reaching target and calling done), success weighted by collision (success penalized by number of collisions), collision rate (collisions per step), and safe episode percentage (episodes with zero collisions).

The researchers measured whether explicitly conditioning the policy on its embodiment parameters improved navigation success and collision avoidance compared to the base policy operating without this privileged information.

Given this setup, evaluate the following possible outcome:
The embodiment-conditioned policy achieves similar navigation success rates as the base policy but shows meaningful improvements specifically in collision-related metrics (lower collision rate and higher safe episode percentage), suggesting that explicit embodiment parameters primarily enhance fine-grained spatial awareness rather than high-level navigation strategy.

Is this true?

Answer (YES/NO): NO